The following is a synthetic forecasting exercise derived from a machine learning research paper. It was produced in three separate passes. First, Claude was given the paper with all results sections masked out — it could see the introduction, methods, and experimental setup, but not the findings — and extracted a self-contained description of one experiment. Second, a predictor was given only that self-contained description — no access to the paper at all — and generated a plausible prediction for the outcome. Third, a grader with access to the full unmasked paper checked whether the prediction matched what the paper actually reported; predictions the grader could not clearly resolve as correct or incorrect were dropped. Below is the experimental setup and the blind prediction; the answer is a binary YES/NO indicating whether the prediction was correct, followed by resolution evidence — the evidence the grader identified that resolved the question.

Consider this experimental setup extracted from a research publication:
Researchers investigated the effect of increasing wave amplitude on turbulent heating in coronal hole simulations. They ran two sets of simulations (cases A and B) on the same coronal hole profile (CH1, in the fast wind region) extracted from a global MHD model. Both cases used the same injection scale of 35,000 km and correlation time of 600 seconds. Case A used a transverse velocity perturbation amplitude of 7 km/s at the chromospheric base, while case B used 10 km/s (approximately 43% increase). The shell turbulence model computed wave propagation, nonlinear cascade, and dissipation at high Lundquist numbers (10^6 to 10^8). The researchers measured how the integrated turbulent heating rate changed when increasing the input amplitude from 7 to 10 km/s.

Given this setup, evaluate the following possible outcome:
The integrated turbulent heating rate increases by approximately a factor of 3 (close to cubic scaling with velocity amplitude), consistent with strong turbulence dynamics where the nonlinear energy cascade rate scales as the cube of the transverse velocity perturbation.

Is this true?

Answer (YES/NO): NO